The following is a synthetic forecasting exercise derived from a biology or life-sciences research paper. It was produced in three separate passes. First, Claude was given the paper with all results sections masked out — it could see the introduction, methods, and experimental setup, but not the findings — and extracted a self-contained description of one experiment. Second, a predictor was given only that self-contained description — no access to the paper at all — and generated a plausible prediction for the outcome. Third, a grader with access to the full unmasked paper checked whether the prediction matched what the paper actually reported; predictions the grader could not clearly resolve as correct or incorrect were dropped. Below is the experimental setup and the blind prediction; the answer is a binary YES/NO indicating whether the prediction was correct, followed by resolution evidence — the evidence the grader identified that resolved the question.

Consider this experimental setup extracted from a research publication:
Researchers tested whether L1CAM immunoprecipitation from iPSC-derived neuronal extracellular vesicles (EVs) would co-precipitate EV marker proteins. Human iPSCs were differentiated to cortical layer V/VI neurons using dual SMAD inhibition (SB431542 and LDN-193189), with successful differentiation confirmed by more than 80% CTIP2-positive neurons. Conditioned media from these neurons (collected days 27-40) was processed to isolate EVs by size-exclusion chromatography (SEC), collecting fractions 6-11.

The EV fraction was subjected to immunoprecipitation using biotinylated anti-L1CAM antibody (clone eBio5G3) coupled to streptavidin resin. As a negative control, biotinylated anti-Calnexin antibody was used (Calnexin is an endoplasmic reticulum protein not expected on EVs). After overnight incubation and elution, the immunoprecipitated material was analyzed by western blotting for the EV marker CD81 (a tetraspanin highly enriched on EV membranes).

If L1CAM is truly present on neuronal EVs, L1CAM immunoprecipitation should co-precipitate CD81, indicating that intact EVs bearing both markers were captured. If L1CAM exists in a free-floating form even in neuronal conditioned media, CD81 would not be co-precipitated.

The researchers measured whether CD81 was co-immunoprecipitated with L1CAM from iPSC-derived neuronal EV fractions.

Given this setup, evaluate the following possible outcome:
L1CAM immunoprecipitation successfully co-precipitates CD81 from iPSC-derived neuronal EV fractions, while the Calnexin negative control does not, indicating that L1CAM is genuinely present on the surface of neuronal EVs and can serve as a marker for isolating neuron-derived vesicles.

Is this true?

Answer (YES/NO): NO